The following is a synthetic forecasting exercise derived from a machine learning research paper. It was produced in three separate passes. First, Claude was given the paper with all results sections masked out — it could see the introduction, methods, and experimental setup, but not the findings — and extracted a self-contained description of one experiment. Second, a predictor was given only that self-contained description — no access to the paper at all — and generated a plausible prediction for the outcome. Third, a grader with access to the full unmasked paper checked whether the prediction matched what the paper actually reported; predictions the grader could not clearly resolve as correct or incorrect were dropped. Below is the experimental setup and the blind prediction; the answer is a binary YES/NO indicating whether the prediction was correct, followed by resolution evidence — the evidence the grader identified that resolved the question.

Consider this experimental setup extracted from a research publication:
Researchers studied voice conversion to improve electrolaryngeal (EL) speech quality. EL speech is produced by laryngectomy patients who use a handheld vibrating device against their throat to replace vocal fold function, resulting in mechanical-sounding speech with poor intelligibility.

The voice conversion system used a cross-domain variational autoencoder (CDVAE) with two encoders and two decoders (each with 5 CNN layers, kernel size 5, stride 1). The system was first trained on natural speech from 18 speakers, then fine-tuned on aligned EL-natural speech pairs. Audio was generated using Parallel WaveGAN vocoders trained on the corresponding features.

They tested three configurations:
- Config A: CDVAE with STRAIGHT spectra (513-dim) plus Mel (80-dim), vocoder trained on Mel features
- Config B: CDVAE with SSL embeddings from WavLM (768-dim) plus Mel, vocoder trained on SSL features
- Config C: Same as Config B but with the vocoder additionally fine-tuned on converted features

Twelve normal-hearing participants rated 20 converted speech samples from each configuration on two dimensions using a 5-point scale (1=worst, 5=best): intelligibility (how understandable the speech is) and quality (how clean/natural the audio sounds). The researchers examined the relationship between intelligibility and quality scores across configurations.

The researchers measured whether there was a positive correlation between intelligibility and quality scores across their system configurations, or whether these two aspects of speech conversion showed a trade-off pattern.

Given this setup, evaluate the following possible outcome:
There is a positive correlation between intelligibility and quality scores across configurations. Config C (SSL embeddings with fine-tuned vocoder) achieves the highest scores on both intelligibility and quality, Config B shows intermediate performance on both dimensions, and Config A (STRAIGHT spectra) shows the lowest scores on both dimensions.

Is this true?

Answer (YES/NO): NO